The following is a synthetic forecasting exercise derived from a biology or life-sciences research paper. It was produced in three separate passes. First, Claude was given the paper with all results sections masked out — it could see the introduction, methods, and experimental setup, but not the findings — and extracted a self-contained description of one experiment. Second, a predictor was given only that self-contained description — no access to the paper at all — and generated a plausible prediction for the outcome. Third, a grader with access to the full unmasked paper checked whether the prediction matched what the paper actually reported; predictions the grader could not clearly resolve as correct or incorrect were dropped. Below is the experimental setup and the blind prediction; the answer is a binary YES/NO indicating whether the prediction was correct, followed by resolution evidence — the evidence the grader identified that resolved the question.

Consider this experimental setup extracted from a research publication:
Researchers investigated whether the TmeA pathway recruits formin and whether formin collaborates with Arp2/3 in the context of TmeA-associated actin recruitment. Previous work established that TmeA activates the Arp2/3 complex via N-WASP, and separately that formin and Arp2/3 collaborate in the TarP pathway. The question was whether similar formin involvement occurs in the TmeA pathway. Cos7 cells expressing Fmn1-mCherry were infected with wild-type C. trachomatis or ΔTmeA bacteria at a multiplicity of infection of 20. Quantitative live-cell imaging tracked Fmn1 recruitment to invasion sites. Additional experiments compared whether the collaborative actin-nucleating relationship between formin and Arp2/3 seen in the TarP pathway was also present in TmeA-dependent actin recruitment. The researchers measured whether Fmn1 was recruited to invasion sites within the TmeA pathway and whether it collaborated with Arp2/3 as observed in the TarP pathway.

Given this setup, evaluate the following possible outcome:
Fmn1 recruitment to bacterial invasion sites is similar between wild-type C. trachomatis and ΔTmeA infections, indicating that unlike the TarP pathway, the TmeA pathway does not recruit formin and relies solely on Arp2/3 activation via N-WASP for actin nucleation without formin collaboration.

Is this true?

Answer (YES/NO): YES